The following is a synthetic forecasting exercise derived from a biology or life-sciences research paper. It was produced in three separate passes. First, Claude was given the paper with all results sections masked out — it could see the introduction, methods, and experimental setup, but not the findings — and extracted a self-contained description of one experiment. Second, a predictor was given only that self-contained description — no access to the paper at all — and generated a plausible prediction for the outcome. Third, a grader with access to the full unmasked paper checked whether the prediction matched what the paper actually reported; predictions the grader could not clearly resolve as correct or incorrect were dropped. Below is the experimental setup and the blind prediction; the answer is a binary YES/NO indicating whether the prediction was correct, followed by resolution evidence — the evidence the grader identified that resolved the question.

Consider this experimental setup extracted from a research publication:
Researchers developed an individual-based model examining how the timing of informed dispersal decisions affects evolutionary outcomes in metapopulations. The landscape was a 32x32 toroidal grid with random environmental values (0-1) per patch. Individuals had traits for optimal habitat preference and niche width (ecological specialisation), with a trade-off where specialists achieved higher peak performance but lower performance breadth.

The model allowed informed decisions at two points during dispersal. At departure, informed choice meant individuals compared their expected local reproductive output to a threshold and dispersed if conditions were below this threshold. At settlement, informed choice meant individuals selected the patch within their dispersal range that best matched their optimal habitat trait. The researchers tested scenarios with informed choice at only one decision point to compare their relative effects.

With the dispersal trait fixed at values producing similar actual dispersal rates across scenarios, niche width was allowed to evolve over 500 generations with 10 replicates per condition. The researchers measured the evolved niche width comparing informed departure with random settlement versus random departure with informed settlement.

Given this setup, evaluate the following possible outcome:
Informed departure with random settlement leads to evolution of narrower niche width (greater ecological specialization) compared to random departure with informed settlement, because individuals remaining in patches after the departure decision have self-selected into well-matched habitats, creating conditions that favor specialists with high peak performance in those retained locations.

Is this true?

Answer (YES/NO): NO